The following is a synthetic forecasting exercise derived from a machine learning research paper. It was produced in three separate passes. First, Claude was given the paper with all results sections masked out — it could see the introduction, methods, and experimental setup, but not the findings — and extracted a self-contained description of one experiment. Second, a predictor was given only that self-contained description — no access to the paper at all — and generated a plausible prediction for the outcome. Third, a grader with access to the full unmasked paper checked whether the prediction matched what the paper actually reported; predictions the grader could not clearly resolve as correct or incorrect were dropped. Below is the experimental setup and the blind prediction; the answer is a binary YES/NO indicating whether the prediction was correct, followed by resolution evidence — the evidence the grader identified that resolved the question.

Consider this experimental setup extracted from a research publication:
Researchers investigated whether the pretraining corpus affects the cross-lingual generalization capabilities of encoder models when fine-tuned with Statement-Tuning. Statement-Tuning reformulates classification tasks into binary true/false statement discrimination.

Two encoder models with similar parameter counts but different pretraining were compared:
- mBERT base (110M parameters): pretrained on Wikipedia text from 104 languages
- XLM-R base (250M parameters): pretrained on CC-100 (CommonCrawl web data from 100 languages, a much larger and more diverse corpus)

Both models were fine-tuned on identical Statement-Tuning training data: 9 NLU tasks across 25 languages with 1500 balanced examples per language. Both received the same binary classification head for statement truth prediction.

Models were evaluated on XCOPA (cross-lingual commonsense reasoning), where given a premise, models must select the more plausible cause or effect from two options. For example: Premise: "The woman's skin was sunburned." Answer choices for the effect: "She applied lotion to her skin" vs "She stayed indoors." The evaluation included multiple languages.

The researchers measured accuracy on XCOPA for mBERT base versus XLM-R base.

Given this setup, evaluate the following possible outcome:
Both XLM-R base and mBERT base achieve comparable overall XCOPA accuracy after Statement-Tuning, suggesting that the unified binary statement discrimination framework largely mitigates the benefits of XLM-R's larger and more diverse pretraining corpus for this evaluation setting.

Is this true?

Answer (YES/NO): NO